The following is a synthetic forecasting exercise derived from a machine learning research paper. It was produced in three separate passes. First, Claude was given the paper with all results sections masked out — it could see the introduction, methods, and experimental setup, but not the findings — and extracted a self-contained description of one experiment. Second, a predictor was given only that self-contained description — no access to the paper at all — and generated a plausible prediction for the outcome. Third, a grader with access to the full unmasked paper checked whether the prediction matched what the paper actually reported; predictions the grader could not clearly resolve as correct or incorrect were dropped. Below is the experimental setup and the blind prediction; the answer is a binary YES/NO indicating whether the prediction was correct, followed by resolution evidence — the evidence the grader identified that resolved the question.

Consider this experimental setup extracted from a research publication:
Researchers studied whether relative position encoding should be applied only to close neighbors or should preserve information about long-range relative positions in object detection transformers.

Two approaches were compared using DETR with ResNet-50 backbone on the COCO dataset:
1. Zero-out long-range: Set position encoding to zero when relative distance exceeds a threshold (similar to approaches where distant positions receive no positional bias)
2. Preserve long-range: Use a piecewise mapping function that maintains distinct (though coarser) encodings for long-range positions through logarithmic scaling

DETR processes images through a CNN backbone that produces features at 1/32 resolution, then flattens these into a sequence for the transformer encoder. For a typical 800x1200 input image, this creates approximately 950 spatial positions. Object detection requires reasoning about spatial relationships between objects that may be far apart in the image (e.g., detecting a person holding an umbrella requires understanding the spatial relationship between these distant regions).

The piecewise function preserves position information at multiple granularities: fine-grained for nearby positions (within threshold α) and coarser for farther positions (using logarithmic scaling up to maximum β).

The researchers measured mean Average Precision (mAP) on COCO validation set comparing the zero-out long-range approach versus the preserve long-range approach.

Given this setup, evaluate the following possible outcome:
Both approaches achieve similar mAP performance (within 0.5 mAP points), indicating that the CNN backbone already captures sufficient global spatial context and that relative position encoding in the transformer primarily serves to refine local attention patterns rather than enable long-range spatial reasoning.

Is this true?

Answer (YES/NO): NO